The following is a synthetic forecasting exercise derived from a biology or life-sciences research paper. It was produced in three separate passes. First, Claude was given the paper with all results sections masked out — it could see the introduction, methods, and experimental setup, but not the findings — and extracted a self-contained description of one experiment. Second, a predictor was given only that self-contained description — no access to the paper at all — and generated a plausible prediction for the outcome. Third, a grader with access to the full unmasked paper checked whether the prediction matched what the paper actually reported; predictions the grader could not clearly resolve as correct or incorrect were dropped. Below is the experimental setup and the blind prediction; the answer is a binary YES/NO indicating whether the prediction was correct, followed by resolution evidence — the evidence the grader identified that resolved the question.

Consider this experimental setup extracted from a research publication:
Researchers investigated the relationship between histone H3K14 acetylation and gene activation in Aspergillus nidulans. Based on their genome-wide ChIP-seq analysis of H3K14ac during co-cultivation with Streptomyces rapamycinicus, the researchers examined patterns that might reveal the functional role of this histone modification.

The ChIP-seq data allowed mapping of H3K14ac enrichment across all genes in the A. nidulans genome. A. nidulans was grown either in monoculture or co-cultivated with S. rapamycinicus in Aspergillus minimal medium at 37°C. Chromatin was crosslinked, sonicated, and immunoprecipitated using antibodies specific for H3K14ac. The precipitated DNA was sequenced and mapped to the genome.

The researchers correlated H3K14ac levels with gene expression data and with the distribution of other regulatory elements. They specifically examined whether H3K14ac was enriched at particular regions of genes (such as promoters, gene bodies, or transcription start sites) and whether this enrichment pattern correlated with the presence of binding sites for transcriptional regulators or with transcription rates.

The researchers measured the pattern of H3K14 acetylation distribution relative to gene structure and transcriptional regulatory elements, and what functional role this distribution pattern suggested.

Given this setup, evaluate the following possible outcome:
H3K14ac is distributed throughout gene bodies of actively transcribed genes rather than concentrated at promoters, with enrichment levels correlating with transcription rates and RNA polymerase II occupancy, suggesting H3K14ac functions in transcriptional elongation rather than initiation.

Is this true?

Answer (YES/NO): NO